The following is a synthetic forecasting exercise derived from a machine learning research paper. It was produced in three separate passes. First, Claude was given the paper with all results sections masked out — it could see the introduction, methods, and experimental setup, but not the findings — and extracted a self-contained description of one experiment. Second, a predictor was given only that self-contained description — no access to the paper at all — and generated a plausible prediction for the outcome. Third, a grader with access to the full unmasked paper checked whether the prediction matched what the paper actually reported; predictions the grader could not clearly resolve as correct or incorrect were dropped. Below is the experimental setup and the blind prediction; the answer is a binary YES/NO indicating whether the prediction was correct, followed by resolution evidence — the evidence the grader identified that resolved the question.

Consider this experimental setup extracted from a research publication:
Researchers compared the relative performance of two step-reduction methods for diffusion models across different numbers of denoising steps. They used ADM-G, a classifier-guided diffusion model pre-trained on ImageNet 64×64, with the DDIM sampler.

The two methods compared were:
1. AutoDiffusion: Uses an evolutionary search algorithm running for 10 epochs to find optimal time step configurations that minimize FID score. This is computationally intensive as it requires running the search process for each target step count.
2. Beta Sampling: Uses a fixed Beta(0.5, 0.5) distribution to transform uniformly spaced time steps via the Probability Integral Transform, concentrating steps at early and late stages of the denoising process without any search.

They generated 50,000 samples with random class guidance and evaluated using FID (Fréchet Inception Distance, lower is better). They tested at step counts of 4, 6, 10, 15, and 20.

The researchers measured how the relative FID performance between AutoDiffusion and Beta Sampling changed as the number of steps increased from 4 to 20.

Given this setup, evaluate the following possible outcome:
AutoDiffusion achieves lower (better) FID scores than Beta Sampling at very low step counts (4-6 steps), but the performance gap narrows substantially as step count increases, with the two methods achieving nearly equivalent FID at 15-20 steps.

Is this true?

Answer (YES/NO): NO